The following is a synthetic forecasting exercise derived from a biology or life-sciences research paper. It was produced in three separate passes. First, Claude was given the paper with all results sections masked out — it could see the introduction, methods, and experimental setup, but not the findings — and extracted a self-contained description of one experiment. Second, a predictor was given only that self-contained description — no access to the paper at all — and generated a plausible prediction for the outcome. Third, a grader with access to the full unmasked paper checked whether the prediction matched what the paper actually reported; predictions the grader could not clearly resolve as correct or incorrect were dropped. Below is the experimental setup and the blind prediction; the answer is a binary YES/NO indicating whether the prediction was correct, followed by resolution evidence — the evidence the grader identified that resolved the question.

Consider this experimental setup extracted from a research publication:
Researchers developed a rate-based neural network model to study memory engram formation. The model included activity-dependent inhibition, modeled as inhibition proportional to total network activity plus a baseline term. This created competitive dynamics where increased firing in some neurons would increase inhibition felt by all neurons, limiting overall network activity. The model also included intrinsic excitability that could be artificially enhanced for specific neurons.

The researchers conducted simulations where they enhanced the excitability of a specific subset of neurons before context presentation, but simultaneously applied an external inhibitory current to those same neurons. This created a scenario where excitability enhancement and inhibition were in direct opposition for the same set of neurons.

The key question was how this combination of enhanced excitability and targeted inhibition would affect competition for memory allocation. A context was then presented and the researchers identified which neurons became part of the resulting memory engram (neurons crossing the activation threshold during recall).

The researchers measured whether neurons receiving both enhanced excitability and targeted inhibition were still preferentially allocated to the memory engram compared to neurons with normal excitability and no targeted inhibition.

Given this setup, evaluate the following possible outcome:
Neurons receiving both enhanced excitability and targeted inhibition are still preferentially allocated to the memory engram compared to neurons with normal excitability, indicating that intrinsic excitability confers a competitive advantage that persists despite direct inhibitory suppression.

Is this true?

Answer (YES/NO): NO